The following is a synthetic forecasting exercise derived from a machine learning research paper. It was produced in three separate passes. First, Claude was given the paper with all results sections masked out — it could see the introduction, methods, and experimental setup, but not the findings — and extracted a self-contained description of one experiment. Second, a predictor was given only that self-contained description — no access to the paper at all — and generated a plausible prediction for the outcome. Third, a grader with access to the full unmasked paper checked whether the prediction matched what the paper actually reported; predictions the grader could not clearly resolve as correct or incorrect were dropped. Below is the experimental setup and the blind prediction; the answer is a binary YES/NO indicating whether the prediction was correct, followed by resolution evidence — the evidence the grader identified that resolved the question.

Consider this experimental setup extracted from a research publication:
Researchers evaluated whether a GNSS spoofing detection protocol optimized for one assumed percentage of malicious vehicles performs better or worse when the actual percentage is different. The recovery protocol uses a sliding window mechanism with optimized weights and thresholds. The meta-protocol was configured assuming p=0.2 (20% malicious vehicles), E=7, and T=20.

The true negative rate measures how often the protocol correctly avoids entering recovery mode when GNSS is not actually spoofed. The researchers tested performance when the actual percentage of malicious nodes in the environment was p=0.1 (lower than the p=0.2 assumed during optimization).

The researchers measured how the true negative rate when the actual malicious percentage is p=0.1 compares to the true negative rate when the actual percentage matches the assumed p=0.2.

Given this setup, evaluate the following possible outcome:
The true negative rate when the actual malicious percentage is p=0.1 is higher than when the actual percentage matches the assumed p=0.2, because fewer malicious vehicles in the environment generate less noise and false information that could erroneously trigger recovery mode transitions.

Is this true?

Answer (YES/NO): YES